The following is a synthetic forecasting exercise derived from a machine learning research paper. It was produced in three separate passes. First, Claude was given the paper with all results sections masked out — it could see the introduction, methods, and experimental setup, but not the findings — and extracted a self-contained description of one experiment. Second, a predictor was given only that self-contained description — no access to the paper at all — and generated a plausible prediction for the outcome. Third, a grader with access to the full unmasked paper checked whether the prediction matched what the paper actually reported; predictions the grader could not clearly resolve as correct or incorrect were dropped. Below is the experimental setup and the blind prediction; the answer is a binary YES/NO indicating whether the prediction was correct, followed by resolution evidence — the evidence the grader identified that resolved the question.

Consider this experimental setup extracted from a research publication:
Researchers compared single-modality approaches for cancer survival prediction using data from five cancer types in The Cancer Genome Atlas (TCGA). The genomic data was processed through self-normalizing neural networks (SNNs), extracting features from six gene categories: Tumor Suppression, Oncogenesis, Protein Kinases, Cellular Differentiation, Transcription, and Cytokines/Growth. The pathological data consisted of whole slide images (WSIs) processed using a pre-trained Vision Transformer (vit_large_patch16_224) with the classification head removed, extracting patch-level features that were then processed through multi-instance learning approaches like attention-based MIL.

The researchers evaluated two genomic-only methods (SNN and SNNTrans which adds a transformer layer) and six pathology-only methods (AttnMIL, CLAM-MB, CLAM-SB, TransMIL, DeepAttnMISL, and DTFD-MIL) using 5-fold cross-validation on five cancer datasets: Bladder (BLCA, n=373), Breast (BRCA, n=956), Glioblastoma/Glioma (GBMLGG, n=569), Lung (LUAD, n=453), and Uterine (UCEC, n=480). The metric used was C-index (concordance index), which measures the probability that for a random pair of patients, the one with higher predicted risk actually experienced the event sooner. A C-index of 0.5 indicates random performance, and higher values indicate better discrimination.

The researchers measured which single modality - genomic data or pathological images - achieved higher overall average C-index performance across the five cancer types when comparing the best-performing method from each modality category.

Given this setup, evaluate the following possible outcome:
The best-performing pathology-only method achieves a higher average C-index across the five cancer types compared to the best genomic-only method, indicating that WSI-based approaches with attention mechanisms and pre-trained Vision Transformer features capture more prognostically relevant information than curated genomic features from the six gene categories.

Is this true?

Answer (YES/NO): NO